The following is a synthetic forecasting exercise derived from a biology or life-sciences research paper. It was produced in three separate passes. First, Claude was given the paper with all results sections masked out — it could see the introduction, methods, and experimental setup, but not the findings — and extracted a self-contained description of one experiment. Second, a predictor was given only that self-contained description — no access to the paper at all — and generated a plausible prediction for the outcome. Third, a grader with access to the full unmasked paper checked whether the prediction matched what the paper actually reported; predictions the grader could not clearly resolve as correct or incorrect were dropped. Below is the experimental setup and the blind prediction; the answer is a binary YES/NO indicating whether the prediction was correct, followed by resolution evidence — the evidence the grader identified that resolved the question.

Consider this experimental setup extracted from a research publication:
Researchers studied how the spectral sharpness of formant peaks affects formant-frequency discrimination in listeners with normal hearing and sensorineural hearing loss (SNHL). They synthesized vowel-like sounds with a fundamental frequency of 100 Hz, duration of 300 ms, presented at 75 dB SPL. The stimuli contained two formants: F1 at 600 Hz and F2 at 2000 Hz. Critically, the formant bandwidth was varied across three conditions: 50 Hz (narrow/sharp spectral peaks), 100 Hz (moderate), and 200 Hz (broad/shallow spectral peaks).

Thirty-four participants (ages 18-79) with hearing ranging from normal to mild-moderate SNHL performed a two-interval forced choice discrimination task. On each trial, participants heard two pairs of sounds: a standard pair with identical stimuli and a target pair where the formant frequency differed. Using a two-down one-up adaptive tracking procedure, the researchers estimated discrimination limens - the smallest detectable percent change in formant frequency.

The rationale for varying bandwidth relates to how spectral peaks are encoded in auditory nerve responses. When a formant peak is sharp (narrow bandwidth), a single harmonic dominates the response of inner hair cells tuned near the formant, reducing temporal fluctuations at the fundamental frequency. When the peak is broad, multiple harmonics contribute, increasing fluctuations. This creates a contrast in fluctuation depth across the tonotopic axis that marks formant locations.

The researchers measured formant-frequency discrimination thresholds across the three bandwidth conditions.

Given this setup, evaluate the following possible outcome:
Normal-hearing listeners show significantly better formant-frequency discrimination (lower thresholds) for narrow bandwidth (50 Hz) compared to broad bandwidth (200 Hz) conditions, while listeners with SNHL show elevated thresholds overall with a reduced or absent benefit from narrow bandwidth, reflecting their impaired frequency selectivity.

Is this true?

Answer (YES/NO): NO